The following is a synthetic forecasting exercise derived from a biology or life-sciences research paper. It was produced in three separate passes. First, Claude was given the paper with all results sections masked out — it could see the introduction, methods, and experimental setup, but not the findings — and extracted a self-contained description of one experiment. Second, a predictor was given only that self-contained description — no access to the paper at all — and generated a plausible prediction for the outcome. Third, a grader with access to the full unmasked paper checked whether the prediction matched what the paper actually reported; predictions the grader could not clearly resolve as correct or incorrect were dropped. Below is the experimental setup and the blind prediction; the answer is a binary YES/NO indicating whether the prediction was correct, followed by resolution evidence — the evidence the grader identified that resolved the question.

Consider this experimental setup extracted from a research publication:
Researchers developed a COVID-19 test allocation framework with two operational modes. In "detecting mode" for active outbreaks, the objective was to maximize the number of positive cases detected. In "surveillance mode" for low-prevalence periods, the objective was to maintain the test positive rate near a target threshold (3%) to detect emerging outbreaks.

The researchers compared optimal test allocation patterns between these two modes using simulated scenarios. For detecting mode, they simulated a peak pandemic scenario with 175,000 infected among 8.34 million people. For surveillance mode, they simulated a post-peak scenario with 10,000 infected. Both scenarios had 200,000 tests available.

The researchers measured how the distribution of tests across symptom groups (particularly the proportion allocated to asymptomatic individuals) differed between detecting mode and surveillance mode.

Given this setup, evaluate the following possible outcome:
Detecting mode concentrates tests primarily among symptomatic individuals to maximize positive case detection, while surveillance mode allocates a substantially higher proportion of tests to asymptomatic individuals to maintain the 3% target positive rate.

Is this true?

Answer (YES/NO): NO